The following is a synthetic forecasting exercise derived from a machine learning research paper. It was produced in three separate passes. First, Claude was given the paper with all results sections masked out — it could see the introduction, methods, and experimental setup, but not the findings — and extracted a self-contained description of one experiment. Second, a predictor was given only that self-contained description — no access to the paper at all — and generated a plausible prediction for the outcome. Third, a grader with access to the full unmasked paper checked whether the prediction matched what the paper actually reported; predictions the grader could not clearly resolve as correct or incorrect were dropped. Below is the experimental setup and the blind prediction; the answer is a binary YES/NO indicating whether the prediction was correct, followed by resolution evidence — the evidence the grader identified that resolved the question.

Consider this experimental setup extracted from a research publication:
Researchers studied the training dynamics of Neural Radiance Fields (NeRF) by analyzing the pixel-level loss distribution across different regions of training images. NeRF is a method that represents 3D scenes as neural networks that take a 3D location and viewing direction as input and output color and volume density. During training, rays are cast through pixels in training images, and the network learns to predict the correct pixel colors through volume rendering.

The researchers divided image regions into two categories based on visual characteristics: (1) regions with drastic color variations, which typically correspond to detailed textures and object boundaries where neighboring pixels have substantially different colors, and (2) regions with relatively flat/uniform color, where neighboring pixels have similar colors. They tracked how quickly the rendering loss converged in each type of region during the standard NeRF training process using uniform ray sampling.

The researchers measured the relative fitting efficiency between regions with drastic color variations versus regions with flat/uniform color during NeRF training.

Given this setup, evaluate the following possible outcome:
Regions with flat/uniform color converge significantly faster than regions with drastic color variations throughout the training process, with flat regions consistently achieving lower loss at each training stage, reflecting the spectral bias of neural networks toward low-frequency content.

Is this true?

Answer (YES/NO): YES